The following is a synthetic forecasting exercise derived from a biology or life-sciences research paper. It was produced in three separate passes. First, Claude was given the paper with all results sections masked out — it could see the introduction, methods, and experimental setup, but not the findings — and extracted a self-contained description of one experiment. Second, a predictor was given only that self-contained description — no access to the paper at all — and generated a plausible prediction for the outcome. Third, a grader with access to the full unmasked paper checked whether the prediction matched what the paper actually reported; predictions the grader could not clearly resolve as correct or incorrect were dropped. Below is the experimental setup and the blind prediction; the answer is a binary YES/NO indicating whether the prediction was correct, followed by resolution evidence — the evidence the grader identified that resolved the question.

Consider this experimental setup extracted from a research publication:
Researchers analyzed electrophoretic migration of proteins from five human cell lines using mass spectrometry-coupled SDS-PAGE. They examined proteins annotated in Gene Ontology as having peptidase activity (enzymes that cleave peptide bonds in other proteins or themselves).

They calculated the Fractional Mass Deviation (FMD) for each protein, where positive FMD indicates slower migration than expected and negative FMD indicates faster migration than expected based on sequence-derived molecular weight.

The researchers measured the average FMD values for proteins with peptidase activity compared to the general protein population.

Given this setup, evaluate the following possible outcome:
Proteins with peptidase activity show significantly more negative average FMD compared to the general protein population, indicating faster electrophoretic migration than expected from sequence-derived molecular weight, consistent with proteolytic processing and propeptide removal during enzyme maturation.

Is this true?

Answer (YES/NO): YES